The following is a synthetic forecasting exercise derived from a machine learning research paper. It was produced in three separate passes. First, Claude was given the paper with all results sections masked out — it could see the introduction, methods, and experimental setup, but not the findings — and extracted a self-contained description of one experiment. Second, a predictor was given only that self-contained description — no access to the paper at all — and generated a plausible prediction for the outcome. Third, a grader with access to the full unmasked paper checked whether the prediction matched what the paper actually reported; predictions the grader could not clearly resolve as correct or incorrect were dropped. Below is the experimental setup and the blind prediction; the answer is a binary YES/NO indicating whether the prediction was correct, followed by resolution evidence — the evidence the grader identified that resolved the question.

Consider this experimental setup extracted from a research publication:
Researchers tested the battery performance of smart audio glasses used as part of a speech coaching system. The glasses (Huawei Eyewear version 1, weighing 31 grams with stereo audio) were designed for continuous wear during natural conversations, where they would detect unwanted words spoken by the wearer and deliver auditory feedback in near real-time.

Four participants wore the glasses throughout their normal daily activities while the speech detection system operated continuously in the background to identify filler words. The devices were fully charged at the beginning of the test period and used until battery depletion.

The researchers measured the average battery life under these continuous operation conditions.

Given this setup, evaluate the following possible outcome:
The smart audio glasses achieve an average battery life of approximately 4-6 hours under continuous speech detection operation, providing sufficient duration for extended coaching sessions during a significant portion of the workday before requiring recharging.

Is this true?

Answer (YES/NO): YES